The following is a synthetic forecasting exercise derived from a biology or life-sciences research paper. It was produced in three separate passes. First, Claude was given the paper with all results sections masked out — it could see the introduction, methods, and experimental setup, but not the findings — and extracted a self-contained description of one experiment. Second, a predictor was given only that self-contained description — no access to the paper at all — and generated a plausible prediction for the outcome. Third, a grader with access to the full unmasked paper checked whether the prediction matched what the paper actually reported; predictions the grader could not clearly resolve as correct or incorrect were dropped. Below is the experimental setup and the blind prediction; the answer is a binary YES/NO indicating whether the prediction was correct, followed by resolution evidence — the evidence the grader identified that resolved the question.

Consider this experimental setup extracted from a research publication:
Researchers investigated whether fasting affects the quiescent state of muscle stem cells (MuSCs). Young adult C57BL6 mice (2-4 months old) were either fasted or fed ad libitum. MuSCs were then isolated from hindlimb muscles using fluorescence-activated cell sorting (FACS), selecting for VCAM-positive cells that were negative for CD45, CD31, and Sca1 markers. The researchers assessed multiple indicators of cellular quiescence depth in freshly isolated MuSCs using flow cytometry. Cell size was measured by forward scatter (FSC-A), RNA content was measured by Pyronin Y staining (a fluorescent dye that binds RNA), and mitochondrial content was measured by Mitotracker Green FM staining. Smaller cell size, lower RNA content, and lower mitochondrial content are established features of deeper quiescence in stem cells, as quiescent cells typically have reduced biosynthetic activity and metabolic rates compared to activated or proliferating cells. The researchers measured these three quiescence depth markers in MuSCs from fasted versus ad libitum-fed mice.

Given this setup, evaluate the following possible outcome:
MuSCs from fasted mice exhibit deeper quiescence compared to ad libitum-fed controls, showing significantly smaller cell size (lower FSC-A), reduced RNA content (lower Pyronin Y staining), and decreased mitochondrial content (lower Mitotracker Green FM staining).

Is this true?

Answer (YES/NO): YES